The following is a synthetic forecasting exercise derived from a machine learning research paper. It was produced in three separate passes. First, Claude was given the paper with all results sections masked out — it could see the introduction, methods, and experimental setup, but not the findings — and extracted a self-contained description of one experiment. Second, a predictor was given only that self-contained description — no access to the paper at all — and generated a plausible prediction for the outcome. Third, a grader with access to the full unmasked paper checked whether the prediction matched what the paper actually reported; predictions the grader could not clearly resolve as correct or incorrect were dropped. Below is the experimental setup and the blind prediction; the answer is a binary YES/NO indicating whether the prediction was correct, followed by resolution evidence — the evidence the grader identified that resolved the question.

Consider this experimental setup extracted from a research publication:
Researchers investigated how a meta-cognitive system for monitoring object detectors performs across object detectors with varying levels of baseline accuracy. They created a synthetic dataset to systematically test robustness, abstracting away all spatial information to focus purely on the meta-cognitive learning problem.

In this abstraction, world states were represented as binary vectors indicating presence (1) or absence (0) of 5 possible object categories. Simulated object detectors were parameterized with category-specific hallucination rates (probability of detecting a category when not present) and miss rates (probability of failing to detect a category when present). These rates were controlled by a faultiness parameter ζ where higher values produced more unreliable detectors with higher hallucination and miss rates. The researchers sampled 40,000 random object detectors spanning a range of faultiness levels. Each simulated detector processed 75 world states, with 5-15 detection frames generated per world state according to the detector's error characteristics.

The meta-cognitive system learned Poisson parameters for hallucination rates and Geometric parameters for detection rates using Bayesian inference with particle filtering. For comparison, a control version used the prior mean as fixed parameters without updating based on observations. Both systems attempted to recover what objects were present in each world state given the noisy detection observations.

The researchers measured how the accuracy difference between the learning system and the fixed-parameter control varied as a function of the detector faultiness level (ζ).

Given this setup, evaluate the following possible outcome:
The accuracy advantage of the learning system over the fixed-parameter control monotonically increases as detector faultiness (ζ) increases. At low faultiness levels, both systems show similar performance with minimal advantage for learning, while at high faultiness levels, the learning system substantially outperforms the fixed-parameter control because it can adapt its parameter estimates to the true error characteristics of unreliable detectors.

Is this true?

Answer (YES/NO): NO